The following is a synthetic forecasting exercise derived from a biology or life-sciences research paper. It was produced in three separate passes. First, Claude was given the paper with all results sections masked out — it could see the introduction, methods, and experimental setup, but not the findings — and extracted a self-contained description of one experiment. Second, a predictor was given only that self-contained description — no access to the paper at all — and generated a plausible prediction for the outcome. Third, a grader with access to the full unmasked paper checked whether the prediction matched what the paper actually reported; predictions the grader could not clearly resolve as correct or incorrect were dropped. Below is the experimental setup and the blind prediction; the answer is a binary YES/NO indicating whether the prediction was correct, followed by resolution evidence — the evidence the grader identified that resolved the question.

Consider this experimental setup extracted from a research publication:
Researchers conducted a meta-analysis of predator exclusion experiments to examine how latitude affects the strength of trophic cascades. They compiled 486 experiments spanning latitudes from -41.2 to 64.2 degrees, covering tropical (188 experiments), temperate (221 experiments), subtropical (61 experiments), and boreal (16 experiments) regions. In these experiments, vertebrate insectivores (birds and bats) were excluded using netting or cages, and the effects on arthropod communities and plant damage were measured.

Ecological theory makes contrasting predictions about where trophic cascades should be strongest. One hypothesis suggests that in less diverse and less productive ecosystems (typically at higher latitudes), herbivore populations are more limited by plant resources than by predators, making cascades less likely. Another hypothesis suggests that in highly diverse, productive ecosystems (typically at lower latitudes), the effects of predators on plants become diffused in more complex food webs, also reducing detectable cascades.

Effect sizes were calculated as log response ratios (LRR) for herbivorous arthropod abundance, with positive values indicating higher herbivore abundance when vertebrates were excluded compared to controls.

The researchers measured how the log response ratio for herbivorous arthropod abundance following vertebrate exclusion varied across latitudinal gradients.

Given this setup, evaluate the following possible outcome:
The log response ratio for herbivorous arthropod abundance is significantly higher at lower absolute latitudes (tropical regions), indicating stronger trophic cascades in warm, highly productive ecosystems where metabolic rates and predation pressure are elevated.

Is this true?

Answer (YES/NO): NO